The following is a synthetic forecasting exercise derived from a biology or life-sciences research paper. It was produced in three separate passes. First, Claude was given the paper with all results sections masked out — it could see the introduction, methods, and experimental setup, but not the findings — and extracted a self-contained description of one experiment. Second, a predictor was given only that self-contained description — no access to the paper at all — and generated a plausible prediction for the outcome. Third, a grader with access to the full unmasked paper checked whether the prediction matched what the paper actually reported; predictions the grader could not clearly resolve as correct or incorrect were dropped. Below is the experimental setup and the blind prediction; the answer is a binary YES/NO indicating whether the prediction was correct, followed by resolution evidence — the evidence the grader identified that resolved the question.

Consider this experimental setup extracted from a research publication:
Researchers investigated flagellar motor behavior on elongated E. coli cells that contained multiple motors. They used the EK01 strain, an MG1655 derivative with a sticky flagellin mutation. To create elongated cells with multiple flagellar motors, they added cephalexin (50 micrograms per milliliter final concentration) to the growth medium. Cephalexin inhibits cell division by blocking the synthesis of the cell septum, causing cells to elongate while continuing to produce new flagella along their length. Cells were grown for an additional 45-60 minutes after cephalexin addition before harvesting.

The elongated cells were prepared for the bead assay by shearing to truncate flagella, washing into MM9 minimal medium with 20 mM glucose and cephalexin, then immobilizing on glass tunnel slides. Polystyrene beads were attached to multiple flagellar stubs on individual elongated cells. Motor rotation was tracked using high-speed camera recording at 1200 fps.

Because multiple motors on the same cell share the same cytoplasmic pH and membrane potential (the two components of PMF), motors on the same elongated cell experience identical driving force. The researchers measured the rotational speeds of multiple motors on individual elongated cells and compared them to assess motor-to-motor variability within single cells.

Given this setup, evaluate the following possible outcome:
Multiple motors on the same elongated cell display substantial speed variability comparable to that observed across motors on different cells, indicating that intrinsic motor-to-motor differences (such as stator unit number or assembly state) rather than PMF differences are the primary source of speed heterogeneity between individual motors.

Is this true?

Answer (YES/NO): NO